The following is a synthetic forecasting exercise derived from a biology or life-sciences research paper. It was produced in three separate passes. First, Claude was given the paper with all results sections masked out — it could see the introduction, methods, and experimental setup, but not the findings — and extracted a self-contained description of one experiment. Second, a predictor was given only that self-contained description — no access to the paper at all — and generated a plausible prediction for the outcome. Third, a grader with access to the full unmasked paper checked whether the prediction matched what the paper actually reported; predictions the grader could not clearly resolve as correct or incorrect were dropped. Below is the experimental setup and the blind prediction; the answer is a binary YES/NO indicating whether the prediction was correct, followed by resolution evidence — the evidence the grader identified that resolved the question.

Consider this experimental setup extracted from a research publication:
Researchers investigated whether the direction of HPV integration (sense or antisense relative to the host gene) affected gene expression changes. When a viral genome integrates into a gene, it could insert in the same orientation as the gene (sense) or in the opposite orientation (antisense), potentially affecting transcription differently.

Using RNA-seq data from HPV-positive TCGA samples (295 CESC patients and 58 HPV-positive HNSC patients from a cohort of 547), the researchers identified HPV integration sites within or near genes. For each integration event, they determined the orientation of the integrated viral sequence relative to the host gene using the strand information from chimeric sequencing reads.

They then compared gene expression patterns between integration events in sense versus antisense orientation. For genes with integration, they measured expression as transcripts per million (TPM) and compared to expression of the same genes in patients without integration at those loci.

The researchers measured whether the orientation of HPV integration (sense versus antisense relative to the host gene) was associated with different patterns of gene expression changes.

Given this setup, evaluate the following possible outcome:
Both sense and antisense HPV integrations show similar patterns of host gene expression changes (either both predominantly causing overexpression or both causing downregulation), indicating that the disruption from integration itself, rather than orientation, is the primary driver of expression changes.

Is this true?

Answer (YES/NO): YES